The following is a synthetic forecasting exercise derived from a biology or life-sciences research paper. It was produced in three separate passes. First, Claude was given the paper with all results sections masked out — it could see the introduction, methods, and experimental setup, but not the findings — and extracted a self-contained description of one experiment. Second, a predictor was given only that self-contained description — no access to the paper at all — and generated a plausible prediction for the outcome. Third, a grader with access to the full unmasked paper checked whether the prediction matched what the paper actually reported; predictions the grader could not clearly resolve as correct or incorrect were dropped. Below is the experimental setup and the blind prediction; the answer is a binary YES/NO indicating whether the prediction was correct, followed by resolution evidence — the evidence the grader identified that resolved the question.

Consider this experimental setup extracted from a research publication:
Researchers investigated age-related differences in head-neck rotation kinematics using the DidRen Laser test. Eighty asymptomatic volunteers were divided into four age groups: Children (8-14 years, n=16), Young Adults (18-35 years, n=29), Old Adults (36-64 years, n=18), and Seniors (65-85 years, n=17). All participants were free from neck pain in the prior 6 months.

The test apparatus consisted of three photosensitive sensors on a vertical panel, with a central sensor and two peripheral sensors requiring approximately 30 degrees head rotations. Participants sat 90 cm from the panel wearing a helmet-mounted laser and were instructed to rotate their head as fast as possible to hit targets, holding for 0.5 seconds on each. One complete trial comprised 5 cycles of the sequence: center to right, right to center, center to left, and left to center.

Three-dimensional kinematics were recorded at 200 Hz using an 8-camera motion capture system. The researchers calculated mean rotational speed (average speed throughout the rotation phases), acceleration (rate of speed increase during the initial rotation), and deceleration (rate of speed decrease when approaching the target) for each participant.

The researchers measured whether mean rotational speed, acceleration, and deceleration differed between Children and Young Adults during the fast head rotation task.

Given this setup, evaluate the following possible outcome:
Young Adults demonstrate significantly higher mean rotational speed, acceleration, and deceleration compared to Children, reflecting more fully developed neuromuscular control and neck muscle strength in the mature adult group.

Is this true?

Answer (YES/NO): YES